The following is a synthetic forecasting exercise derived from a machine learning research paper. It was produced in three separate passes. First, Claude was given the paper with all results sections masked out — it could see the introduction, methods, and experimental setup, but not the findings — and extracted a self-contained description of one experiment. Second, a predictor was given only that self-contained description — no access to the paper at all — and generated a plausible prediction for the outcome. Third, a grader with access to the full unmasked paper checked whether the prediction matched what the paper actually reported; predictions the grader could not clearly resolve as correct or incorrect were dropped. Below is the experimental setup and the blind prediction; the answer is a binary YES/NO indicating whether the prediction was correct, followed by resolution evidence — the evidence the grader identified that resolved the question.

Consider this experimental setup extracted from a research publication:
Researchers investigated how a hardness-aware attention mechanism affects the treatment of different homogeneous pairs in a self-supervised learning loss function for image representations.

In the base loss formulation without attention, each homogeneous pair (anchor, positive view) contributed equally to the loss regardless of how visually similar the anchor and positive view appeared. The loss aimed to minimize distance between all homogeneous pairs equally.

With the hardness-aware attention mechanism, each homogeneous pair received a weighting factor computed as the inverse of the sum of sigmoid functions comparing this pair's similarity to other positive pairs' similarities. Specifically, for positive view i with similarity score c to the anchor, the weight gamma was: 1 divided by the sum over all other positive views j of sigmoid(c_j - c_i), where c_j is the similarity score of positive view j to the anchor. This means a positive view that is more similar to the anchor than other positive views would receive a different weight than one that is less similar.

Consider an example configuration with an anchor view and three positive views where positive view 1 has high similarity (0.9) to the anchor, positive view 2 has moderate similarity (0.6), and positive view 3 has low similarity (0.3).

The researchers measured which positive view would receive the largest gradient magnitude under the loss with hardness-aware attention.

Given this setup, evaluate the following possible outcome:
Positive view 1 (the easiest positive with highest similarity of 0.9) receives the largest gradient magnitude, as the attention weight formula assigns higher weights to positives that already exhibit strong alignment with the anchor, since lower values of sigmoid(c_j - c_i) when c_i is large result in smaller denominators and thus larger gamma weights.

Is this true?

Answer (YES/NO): YES